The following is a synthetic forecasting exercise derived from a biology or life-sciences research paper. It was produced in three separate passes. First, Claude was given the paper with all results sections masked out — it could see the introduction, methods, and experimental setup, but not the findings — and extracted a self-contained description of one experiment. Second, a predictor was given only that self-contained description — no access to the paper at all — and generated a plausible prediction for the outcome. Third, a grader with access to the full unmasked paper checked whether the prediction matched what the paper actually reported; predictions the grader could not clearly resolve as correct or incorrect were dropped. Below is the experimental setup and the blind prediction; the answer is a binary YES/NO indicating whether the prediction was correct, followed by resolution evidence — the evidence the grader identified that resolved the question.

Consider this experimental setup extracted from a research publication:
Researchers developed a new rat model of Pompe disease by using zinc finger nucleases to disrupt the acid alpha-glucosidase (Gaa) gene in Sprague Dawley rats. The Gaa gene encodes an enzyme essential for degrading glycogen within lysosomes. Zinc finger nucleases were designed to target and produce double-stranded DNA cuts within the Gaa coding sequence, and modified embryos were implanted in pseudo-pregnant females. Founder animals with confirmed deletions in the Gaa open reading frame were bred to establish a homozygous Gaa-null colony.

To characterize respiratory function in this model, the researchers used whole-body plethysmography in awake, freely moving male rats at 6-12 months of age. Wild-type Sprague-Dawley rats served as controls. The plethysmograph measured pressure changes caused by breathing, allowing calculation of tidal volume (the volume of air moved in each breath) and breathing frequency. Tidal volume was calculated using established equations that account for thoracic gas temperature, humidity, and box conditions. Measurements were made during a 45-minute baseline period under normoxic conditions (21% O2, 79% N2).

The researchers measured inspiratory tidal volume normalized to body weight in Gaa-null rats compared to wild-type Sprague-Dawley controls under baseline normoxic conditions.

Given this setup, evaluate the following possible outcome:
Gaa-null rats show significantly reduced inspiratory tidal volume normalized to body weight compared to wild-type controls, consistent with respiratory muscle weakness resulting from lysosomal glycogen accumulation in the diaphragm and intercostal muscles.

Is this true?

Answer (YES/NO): YES